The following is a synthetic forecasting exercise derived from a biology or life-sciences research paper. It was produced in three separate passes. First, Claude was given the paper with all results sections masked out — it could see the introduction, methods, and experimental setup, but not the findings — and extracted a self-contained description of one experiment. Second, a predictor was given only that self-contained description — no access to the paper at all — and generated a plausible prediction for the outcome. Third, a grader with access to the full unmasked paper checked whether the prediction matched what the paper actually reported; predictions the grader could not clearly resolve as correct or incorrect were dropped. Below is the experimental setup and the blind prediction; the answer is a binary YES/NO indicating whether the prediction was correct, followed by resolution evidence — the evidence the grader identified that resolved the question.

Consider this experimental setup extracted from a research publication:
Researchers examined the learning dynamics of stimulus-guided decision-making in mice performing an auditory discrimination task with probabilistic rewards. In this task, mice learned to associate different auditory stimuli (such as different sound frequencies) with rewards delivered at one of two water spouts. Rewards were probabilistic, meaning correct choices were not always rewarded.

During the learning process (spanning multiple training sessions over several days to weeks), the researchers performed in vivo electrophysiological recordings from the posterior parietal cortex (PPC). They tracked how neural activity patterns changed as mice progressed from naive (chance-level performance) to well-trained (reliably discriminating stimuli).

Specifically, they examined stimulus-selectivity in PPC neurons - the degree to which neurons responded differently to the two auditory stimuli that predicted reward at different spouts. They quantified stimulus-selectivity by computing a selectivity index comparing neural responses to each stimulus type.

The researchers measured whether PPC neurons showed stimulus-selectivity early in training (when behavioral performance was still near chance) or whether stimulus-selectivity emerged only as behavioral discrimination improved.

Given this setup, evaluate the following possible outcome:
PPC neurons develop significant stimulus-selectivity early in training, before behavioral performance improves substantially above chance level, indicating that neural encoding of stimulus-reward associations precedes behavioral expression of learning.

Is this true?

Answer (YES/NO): NO